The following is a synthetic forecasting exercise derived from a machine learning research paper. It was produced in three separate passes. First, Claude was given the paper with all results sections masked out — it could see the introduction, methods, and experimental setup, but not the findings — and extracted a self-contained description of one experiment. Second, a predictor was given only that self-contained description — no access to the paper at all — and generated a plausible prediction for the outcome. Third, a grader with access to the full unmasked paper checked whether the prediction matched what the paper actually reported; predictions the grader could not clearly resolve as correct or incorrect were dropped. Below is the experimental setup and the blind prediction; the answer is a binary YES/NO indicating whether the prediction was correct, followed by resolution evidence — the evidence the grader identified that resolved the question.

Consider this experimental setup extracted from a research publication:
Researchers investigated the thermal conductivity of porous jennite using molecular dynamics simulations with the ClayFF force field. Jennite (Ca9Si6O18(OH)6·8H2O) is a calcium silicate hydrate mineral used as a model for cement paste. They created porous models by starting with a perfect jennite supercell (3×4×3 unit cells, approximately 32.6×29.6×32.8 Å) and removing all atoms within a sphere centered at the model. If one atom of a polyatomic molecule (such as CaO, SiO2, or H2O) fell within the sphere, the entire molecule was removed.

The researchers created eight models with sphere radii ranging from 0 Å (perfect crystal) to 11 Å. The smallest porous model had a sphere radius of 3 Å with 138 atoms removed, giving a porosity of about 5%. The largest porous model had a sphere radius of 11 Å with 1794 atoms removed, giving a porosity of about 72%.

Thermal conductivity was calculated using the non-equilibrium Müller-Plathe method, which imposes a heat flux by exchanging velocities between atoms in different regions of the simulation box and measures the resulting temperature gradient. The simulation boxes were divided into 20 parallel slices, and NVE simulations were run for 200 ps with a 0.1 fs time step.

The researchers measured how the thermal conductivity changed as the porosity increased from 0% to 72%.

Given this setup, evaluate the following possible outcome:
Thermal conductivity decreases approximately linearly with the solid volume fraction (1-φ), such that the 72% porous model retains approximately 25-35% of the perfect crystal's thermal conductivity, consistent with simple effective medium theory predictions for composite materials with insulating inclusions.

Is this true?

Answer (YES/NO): NO